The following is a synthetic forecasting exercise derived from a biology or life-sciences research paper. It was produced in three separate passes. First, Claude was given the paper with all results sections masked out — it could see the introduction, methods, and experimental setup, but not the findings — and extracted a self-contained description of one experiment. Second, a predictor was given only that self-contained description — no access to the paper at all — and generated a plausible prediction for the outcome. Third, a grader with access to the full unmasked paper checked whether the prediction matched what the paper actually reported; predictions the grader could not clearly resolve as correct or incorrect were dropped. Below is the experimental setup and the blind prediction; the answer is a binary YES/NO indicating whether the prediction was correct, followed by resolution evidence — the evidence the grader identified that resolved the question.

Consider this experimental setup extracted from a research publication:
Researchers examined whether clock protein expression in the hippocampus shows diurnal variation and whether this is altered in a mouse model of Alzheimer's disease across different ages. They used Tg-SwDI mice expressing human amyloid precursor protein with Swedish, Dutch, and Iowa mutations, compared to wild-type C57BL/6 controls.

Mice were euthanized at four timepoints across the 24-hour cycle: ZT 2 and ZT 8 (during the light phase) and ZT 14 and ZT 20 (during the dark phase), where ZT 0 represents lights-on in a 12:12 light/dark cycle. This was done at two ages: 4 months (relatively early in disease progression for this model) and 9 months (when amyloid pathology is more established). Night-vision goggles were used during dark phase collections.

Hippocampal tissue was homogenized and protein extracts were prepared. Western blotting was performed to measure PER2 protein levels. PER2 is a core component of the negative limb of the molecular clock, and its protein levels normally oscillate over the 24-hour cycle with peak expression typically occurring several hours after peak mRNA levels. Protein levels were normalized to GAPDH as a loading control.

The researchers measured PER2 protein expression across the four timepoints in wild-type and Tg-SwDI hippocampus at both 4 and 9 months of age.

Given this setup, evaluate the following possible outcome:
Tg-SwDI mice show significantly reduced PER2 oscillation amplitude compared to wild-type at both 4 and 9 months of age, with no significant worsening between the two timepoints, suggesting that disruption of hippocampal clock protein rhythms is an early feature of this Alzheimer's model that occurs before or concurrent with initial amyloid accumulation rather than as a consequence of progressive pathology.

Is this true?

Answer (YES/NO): NO